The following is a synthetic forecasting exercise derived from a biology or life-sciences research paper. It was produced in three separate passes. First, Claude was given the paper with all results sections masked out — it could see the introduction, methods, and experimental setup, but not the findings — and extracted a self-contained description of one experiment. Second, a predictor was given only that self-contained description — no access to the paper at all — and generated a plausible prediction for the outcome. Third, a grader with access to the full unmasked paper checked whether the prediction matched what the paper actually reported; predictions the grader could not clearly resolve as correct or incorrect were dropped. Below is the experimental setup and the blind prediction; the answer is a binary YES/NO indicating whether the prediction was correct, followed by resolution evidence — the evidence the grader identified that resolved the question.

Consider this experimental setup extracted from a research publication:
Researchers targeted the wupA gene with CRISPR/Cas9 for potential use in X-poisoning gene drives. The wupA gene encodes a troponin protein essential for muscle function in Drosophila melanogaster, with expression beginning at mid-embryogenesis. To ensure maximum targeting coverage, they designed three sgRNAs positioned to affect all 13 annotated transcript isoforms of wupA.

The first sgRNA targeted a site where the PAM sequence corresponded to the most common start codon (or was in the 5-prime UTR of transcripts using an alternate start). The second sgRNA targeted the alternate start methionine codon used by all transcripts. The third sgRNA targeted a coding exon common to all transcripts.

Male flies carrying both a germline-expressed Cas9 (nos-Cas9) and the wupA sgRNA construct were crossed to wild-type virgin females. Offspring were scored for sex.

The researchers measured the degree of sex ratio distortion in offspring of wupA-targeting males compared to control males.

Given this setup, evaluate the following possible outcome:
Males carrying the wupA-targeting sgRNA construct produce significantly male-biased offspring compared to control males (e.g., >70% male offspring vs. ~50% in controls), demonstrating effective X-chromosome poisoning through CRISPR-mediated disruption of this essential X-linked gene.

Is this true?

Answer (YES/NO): YES